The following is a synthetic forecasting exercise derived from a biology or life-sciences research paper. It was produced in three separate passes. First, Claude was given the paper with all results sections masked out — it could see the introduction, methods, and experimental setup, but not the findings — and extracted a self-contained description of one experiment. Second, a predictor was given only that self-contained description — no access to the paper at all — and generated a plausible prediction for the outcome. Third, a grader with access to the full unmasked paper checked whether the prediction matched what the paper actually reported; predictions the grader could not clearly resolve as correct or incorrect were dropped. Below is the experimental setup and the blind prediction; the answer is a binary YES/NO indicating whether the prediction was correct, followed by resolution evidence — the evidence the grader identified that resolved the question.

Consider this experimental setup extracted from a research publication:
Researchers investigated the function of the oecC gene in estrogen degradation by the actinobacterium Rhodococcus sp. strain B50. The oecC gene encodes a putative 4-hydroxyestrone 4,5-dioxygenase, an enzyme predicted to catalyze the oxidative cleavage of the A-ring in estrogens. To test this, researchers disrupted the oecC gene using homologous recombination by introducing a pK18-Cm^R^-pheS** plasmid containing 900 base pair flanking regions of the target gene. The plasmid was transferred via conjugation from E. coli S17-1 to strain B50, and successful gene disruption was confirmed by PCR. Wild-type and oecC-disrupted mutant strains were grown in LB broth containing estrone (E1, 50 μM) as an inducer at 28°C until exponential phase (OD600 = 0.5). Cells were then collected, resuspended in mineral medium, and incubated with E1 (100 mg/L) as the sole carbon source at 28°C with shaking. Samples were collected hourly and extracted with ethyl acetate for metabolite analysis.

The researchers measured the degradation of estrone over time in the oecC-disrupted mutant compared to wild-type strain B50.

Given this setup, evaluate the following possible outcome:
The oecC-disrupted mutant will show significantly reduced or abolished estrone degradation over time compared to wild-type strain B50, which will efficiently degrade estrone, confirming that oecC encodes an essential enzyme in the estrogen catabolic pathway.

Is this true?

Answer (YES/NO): YES